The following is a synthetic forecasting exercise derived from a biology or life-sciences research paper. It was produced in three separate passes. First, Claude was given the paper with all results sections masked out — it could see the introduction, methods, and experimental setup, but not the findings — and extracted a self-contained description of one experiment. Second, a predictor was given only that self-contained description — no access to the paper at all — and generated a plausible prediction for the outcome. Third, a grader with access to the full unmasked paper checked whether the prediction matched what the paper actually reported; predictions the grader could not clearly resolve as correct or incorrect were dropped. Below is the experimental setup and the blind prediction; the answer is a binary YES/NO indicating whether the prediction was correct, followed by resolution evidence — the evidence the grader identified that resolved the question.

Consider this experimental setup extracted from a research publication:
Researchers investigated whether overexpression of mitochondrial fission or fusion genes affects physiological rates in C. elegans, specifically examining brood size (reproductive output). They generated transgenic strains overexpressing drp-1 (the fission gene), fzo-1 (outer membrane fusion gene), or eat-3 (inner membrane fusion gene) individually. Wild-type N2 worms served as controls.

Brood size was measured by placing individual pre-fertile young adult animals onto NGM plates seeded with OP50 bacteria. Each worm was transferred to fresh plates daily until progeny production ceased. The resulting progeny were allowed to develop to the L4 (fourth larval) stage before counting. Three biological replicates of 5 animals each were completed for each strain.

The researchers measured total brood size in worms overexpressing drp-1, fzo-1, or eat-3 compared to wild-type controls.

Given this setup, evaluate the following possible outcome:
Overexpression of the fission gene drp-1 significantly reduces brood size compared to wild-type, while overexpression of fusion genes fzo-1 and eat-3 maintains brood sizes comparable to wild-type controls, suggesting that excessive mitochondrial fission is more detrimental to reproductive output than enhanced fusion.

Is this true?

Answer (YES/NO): NO